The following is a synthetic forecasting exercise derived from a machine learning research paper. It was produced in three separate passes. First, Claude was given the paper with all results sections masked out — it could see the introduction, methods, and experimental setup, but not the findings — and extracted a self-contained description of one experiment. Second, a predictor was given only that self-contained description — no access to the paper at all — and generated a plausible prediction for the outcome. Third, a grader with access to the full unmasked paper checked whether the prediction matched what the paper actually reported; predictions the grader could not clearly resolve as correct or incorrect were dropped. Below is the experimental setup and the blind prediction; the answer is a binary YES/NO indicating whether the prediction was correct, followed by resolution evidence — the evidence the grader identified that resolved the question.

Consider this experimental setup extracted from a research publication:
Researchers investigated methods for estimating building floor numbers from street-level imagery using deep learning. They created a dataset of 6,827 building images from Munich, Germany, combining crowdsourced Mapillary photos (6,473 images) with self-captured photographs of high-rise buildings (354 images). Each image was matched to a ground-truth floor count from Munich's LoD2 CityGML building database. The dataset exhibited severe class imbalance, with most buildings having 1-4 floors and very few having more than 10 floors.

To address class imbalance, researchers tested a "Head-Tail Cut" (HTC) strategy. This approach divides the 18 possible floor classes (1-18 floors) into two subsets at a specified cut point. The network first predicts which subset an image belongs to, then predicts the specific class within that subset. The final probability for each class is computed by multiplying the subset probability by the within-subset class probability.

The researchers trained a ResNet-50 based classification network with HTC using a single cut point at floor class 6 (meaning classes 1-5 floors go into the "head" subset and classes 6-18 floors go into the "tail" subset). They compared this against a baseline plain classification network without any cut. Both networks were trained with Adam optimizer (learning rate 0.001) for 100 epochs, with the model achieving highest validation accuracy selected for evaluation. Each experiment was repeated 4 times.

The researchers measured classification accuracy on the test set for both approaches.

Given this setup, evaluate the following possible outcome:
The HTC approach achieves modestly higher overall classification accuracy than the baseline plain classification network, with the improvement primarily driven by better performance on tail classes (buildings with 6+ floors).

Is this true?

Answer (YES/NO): NO